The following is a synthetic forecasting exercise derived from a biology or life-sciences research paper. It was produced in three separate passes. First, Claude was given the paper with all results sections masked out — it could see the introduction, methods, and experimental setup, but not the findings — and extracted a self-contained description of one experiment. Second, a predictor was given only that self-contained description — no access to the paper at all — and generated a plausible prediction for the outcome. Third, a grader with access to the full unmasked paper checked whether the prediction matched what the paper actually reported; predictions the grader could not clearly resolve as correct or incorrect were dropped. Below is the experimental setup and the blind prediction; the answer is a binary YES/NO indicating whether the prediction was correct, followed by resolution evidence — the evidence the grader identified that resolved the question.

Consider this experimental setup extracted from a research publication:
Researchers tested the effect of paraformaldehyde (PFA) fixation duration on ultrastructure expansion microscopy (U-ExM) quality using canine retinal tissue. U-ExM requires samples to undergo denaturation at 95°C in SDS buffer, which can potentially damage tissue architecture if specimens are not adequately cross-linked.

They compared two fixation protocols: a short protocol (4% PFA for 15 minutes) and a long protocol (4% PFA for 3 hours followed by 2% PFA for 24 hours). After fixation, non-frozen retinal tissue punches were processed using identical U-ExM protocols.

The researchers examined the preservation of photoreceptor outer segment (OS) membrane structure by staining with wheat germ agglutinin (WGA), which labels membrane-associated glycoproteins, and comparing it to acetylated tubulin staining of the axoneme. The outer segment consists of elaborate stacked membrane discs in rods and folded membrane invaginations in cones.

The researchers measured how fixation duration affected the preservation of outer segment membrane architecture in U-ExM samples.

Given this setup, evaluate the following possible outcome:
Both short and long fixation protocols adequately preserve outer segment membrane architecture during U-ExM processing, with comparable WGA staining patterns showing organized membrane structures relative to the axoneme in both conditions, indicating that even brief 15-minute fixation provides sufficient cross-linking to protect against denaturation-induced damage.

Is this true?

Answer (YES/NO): NO